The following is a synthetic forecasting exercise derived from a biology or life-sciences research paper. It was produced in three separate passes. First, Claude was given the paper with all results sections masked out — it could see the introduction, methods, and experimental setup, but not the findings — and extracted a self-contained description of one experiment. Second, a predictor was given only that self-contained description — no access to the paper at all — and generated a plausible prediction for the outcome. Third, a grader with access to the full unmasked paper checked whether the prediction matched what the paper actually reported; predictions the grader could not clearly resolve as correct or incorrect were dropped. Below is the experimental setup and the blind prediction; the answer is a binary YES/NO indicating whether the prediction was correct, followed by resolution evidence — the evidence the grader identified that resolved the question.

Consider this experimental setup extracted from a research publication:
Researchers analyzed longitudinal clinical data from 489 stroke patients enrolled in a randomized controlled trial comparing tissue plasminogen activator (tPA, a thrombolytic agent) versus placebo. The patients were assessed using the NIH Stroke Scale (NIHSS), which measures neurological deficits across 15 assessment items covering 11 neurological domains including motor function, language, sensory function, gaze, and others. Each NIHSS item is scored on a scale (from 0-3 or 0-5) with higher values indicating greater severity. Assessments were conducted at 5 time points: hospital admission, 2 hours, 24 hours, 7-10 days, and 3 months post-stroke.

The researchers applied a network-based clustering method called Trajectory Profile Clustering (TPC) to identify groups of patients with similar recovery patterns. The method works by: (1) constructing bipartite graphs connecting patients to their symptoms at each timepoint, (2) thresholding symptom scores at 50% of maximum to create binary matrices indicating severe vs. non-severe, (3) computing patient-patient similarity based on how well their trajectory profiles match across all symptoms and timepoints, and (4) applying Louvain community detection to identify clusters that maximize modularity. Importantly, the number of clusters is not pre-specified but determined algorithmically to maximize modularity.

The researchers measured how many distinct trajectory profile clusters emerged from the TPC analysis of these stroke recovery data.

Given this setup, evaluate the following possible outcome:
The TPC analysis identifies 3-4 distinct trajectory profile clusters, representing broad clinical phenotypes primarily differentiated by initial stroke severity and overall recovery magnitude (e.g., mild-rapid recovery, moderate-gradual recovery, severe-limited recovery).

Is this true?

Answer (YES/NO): NO